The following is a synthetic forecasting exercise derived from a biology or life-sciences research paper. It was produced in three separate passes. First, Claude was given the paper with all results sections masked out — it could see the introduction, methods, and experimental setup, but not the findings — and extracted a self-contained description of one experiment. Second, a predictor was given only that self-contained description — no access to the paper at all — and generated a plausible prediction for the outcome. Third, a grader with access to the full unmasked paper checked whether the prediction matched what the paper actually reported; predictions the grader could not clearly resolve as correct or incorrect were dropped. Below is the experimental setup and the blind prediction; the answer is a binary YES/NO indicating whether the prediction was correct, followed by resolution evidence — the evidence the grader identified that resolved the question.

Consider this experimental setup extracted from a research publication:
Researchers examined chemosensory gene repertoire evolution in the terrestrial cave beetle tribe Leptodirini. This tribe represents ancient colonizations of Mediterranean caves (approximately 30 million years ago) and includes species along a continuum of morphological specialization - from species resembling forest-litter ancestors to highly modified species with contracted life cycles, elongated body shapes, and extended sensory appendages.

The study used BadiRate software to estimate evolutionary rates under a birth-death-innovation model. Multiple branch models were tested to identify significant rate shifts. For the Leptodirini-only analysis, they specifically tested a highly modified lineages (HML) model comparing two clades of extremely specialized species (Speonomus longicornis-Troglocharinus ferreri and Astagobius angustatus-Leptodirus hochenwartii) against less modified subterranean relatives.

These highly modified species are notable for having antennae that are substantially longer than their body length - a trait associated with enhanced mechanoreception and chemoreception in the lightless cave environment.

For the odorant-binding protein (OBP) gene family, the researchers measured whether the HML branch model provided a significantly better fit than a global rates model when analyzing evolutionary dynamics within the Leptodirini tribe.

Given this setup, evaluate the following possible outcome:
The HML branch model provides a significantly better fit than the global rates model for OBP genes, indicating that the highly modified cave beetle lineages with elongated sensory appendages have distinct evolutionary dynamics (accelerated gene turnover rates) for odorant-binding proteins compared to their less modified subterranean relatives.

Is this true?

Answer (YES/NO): NO